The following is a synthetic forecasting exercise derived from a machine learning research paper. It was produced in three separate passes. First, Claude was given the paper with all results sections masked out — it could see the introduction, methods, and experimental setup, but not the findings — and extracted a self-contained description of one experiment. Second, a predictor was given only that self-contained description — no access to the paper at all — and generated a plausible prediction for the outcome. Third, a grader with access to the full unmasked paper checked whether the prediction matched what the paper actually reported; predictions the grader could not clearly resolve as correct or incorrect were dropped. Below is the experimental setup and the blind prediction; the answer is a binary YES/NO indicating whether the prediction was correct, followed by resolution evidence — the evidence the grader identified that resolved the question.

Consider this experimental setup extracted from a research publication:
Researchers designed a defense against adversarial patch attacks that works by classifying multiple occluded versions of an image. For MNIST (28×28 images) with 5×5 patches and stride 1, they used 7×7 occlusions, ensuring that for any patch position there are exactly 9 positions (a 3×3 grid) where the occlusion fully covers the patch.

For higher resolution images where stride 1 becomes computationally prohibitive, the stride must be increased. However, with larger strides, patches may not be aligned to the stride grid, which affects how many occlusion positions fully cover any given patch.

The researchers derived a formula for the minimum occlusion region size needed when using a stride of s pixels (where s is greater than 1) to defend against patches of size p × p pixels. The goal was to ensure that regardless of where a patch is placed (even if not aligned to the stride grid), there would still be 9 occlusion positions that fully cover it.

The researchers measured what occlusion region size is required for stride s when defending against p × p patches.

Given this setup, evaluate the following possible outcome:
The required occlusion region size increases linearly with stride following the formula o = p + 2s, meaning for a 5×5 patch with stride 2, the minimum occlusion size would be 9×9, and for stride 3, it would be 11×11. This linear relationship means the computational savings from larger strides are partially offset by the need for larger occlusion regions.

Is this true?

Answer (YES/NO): NO